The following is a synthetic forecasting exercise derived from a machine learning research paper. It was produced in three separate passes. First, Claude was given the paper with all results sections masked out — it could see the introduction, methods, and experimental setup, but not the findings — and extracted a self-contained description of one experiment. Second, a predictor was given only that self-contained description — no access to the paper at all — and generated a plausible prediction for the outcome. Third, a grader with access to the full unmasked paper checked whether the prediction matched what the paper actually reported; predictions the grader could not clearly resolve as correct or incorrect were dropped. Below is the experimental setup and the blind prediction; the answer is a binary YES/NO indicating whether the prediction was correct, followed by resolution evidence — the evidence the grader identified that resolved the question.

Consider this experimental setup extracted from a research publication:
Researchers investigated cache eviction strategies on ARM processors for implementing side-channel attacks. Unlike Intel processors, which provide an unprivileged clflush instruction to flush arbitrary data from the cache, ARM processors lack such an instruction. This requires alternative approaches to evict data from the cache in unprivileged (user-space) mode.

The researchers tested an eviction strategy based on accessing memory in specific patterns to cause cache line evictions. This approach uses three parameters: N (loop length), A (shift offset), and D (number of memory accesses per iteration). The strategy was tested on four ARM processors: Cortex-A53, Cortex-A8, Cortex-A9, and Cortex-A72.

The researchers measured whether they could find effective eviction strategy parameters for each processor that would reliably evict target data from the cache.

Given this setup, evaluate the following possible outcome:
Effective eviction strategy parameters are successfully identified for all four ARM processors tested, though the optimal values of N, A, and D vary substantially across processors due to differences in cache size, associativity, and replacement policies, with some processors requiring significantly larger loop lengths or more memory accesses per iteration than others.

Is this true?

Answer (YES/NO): NO